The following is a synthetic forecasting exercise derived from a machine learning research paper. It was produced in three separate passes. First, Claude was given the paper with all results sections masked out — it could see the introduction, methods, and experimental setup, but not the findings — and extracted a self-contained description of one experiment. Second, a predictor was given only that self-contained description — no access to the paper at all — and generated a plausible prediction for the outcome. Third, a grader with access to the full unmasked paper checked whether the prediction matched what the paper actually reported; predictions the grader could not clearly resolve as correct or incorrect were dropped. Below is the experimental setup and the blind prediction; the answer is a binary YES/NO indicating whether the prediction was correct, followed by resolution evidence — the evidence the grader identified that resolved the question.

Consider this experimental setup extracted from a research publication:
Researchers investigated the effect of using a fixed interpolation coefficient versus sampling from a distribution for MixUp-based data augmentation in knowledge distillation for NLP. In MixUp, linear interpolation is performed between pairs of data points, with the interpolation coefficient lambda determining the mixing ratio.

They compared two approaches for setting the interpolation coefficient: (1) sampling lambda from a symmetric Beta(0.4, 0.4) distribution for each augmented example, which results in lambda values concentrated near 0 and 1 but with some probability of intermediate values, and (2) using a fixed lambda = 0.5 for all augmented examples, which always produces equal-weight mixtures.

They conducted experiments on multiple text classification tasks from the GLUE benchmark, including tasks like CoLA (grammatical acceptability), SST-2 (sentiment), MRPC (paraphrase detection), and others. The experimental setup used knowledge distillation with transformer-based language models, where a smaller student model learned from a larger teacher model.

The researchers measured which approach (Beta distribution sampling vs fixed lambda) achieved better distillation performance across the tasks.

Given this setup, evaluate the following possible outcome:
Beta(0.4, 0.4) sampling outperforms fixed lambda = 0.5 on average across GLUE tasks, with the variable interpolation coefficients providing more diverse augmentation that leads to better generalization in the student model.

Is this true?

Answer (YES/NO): NO